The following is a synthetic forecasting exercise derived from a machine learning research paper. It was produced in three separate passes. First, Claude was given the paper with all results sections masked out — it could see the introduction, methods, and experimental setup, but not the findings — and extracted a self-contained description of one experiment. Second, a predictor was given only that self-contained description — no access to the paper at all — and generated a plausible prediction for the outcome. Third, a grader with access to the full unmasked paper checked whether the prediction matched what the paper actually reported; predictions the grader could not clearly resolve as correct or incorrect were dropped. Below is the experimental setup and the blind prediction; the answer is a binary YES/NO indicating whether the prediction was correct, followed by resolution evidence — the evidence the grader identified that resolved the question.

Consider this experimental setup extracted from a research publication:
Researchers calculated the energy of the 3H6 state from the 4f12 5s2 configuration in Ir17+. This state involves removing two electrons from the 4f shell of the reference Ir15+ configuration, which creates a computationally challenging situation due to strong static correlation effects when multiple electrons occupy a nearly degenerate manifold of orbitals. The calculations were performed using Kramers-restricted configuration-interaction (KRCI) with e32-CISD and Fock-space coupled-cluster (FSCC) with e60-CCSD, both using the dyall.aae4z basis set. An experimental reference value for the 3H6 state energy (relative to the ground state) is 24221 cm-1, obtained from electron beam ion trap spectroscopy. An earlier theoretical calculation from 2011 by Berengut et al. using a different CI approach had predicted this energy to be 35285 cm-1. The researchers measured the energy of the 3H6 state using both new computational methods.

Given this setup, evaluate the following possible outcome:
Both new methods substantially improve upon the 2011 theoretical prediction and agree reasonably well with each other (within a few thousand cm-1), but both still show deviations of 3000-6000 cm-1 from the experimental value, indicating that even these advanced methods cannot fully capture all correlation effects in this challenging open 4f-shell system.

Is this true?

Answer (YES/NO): YES